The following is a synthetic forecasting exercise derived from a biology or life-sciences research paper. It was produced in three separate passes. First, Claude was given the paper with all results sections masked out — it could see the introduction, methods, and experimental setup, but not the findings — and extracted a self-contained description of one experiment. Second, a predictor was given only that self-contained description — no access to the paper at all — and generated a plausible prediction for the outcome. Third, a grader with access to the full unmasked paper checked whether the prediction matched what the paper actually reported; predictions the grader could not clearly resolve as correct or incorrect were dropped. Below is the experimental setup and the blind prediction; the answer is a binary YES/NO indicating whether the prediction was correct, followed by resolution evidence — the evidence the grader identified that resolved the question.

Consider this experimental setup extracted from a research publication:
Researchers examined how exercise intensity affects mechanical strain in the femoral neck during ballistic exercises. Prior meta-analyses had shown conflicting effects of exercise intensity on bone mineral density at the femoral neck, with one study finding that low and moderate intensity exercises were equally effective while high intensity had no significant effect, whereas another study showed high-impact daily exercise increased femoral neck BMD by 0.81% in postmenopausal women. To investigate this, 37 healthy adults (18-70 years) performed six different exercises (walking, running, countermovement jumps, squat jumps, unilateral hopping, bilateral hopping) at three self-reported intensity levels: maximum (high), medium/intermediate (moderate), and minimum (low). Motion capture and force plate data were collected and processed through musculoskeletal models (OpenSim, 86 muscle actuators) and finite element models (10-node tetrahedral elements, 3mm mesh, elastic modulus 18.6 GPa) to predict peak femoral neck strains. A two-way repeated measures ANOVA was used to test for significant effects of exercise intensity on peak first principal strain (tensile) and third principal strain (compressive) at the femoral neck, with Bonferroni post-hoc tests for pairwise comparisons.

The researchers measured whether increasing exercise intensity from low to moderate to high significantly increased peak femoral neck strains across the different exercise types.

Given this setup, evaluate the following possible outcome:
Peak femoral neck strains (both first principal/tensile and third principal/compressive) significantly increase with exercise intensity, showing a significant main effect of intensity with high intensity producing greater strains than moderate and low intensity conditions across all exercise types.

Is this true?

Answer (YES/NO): NO